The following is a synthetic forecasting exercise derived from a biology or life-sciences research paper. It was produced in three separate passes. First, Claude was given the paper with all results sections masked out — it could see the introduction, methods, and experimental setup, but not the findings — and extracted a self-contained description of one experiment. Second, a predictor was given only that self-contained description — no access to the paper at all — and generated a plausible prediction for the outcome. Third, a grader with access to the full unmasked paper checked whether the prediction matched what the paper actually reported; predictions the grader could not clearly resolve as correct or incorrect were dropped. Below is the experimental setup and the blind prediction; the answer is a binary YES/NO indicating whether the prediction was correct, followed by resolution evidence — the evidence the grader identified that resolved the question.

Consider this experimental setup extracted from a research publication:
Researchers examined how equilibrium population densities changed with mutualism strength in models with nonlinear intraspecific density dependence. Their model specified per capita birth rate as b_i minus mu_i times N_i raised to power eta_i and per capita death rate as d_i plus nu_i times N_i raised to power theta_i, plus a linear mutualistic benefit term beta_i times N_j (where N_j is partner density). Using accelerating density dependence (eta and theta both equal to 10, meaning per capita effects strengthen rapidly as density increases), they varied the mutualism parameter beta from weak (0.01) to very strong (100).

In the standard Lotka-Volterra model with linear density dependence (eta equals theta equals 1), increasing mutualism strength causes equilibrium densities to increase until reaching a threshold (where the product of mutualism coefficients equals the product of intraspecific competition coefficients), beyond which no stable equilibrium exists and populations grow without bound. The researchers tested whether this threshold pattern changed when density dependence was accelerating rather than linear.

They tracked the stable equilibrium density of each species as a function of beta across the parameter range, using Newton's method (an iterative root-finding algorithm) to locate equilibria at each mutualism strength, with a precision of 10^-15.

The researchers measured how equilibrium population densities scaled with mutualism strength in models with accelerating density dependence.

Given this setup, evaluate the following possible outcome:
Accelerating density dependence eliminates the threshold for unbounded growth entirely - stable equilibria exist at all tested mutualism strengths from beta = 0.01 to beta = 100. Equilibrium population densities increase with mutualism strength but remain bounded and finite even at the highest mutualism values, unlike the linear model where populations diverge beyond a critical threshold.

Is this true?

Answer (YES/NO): YES